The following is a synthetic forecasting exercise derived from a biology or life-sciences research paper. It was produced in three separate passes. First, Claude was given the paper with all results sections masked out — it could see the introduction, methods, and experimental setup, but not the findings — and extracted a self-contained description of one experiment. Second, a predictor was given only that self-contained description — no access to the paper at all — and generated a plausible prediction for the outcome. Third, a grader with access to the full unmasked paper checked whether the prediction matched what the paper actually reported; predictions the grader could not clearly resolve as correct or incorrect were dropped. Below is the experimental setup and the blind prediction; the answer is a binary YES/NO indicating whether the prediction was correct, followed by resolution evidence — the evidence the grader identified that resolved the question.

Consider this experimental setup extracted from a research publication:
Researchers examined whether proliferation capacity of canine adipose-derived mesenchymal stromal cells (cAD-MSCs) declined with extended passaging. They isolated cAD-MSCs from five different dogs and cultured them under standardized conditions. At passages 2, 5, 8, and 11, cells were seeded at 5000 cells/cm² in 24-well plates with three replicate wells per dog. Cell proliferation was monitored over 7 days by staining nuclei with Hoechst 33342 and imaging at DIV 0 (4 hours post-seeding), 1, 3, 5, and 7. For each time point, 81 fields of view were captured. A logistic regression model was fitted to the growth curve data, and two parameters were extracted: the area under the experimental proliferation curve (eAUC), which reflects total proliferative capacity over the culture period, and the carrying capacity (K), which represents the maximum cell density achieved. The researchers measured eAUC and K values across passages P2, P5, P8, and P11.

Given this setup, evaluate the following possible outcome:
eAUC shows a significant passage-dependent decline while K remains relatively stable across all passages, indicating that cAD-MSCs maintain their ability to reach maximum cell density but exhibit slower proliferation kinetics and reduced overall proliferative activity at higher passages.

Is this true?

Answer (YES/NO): NO